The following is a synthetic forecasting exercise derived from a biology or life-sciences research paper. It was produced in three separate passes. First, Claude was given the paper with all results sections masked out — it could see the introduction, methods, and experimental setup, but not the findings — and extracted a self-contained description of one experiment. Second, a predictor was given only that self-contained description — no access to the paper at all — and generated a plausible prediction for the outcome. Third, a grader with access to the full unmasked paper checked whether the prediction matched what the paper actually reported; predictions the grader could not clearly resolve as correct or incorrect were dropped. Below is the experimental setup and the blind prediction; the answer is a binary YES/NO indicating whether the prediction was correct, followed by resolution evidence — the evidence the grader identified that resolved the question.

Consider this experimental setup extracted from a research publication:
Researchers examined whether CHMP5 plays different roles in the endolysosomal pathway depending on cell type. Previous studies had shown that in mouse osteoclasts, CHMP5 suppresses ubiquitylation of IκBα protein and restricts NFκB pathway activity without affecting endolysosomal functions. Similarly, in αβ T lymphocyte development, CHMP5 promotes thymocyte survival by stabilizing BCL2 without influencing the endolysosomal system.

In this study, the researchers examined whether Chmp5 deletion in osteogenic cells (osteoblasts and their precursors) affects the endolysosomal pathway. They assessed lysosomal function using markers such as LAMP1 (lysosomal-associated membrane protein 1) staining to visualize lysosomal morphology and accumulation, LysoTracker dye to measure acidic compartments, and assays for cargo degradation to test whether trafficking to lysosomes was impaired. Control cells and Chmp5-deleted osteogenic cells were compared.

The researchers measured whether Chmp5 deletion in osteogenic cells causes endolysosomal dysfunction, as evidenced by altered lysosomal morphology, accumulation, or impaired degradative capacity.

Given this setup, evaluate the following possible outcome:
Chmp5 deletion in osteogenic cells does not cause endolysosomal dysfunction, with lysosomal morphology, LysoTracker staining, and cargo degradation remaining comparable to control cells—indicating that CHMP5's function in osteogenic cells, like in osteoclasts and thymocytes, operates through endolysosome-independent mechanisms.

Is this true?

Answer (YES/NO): NO